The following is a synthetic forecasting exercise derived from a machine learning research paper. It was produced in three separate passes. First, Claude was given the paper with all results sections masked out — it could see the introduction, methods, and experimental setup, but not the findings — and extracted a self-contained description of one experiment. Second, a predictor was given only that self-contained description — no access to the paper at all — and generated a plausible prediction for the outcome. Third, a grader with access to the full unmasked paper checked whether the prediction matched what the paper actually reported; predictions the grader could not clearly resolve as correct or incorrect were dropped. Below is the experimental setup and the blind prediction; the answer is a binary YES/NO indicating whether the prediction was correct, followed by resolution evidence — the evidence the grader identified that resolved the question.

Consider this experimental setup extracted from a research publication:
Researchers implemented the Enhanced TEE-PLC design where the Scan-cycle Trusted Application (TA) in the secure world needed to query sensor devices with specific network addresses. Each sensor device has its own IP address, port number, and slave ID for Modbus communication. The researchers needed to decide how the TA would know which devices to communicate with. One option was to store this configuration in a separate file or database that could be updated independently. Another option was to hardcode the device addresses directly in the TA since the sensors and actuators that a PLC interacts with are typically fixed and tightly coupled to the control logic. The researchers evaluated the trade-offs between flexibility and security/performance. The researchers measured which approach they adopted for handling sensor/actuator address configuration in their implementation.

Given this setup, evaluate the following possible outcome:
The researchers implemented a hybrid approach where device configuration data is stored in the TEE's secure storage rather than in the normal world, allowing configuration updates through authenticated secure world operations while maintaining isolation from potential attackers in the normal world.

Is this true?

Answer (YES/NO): NO